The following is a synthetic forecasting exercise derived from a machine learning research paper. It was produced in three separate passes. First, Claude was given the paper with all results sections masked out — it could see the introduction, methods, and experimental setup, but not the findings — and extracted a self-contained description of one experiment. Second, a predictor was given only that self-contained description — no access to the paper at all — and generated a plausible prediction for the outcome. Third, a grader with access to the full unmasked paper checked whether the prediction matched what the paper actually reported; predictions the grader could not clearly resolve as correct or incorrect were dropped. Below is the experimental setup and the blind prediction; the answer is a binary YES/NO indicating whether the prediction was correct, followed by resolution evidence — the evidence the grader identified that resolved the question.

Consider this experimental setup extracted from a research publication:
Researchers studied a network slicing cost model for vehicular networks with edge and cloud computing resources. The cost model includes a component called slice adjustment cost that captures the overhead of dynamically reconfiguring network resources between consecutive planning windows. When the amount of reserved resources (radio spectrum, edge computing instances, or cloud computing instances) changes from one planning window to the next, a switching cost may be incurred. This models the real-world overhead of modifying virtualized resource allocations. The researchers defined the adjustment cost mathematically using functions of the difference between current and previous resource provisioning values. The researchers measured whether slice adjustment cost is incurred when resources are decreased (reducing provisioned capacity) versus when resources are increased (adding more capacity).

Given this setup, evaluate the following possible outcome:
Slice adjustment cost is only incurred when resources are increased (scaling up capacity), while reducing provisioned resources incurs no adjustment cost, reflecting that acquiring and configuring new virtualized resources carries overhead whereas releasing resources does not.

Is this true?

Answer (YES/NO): YES